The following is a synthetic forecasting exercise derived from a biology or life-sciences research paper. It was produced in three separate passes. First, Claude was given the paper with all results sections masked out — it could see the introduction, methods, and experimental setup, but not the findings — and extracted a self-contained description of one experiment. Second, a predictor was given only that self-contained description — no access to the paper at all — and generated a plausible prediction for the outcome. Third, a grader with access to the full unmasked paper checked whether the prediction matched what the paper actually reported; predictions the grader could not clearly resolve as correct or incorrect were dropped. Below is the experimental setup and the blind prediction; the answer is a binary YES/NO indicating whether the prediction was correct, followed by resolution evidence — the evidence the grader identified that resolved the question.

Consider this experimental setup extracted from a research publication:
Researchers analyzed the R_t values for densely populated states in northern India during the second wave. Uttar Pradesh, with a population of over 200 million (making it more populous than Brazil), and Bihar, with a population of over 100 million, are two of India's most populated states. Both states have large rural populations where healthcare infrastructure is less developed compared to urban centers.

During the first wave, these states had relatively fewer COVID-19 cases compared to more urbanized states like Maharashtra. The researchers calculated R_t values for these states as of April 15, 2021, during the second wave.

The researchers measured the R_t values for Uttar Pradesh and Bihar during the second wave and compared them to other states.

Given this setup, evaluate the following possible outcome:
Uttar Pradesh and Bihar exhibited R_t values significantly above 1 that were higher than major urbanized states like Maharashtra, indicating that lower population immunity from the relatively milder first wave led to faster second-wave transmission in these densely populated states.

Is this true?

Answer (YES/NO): YES